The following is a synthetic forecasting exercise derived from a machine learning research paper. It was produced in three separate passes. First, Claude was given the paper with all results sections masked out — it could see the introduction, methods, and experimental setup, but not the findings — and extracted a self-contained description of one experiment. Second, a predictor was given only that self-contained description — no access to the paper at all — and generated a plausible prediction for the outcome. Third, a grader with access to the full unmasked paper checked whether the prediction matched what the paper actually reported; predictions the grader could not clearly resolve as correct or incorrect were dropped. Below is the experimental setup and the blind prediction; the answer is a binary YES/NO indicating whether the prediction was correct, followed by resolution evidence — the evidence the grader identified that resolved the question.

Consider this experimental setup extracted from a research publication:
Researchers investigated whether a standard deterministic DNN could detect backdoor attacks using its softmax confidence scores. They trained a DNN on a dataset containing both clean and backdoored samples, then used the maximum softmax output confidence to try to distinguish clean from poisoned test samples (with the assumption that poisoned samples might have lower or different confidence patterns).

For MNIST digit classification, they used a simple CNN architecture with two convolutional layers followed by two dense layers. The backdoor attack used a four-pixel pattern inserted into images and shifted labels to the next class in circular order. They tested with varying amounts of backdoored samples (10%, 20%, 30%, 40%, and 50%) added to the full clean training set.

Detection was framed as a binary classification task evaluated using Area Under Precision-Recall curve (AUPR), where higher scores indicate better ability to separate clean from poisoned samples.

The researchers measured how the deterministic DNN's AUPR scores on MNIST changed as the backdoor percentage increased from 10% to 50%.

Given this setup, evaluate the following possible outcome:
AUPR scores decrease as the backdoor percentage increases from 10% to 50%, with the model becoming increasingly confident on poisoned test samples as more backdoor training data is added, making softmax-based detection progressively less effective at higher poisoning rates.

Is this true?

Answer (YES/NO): YES